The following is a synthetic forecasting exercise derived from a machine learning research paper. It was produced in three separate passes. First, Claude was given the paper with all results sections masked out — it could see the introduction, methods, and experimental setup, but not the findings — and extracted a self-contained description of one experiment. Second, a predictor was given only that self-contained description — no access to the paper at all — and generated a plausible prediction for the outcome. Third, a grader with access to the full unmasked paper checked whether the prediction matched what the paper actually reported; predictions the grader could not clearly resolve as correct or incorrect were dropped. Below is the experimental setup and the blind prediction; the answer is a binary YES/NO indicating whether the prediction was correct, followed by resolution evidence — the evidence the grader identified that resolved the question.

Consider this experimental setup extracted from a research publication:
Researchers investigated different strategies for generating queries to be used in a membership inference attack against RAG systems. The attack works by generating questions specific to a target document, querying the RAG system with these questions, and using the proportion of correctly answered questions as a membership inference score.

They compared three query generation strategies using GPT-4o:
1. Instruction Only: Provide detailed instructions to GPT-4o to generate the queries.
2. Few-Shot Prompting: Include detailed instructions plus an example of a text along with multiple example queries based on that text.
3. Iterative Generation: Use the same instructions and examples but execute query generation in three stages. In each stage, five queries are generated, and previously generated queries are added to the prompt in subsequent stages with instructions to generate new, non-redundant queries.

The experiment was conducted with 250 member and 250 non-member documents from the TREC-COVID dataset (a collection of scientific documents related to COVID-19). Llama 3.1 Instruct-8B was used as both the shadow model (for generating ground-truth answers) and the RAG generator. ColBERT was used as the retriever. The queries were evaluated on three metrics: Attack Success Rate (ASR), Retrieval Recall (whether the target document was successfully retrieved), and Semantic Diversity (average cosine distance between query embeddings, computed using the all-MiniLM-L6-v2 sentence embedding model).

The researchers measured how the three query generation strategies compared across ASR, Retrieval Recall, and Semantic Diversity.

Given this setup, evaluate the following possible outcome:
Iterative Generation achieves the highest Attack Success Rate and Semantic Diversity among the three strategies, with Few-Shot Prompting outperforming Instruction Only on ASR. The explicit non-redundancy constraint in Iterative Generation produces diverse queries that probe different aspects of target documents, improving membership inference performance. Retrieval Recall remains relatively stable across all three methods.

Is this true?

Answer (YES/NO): NO